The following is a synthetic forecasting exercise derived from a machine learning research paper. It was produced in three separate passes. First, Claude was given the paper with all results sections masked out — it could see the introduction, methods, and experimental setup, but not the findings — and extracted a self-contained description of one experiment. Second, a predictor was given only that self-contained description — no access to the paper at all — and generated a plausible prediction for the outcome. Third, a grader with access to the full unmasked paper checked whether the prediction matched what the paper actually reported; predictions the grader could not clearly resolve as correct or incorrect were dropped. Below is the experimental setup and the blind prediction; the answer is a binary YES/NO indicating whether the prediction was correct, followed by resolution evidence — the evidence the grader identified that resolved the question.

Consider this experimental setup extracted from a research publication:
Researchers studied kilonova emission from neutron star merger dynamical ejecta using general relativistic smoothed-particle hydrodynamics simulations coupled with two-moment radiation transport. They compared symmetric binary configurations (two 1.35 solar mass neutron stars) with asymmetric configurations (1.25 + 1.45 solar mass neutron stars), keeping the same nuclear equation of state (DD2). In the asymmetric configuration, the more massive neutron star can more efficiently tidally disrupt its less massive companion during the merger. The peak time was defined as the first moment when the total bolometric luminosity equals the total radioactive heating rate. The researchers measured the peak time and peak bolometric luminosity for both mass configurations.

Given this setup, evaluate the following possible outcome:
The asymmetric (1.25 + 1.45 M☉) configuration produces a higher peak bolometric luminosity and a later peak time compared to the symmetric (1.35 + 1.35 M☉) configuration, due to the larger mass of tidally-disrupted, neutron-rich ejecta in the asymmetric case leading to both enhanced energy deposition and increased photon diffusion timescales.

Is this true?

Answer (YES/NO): NO